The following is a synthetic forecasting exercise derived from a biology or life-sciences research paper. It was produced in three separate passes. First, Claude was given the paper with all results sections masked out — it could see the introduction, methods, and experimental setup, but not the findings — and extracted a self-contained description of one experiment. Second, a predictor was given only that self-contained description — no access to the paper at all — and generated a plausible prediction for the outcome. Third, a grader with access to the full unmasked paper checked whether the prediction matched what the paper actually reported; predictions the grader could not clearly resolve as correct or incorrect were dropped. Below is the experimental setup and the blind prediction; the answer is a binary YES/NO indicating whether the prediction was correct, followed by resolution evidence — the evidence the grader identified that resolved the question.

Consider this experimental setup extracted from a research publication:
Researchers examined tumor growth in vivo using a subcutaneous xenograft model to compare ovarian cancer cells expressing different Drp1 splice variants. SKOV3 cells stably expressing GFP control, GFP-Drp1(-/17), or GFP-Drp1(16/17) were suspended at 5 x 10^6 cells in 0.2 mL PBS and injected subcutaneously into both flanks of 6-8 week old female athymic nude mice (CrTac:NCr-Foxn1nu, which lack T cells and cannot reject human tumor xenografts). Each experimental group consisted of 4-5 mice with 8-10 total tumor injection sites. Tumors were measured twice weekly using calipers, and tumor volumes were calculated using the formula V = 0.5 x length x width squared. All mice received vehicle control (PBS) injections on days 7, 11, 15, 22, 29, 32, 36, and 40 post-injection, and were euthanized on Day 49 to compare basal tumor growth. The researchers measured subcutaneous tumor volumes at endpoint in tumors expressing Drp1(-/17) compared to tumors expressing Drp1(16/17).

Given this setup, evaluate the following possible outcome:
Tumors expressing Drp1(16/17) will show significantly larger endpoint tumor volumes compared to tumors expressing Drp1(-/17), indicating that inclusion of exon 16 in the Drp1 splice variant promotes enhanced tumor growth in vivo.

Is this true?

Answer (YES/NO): NO